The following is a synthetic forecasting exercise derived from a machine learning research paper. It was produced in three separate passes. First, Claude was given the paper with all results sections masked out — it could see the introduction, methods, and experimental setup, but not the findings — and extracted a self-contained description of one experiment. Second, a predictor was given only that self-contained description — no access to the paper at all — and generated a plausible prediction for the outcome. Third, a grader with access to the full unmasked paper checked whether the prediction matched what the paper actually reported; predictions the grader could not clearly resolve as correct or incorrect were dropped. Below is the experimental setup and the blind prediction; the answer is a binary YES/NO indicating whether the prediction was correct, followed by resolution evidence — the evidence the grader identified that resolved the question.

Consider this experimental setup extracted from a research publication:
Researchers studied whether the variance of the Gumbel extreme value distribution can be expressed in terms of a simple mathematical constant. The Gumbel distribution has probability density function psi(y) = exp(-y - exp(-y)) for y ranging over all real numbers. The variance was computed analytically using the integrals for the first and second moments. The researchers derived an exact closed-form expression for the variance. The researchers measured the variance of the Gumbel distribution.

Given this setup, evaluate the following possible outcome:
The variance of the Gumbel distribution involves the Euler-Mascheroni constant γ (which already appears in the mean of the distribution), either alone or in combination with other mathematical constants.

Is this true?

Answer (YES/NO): NO